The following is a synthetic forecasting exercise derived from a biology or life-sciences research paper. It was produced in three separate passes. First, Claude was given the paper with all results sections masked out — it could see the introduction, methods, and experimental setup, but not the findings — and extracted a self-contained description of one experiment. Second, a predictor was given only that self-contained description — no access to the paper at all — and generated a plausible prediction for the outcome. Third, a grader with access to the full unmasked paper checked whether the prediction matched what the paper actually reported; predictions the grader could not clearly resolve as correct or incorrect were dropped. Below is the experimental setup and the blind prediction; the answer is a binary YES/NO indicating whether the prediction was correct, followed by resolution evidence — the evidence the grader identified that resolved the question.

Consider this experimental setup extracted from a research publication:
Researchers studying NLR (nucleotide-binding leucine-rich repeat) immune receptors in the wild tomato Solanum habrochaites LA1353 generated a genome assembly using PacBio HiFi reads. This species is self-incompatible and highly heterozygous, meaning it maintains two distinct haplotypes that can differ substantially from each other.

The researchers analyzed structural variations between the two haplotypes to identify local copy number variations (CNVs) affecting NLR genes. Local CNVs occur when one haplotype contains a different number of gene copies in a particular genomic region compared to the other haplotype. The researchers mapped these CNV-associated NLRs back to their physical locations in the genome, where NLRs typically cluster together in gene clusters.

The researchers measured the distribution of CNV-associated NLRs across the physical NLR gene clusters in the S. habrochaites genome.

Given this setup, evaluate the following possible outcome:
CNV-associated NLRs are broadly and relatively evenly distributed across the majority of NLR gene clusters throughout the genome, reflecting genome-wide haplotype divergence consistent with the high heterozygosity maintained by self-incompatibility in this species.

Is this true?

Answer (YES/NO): NO